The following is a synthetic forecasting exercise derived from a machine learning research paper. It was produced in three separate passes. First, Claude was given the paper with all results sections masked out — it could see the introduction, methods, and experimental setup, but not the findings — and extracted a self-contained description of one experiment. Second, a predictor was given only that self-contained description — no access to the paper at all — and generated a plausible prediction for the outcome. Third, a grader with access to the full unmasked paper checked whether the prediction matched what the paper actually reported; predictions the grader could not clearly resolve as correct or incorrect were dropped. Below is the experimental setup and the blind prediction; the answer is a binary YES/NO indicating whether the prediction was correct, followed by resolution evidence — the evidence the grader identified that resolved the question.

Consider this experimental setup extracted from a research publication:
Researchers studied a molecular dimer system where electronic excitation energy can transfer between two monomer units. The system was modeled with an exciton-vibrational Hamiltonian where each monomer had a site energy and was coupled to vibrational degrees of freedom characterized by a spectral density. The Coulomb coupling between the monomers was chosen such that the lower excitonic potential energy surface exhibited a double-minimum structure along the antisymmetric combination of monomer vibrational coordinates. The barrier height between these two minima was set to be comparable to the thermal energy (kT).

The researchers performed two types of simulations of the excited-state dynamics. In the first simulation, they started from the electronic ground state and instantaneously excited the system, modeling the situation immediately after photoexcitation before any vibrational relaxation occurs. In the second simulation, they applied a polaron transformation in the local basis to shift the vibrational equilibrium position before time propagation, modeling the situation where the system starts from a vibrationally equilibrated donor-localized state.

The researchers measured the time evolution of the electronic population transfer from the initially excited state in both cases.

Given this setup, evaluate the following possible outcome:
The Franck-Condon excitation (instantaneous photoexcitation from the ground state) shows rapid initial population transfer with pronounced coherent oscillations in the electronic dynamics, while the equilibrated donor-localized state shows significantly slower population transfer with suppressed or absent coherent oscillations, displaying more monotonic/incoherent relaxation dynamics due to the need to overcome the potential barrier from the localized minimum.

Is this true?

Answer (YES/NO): NO